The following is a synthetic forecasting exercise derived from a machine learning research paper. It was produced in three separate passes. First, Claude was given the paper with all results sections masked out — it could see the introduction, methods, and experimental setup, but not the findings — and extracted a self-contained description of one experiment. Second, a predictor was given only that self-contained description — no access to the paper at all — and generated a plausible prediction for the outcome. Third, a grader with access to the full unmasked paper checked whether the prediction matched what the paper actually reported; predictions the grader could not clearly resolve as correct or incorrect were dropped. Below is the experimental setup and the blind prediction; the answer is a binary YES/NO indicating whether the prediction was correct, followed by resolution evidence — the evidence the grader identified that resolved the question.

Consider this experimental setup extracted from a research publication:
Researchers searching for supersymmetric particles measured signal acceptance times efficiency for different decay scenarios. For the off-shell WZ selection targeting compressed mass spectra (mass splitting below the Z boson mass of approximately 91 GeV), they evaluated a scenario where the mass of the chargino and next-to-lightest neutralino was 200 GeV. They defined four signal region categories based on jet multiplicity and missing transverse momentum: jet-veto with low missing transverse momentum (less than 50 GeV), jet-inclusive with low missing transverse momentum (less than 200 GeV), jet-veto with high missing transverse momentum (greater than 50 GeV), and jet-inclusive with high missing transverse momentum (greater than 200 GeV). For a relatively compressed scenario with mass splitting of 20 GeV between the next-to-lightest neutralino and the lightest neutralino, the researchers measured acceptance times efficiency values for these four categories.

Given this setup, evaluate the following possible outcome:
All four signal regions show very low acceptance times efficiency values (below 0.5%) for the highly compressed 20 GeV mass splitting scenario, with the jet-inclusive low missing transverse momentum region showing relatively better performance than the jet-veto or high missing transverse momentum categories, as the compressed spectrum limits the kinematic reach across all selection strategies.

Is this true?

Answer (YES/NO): NO